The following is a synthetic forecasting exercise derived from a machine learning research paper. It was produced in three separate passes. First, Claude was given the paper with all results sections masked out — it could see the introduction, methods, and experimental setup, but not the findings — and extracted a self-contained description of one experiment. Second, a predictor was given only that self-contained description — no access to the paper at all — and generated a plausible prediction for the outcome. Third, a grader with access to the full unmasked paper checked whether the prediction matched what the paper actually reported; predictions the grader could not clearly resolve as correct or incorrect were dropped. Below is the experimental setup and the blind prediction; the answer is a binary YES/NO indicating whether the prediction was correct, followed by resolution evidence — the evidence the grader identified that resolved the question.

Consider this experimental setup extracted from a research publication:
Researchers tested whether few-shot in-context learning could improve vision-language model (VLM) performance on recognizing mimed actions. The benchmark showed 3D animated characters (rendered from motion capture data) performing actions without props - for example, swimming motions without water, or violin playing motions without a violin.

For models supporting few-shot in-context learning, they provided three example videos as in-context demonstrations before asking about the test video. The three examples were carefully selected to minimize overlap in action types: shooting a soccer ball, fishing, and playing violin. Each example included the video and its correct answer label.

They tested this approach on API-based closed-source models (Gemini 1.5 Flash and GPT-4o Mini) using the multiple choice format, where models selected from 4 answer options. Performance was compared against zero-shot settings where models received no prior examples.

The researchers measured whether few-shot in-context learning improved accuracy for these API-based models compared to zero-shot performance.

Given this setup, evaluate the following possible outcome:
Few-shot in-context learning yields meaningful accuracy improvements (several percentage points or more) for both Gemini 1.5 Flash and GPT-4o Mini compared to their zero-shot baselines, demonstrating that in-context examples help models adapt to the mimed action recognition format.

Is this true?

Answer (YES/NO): YES